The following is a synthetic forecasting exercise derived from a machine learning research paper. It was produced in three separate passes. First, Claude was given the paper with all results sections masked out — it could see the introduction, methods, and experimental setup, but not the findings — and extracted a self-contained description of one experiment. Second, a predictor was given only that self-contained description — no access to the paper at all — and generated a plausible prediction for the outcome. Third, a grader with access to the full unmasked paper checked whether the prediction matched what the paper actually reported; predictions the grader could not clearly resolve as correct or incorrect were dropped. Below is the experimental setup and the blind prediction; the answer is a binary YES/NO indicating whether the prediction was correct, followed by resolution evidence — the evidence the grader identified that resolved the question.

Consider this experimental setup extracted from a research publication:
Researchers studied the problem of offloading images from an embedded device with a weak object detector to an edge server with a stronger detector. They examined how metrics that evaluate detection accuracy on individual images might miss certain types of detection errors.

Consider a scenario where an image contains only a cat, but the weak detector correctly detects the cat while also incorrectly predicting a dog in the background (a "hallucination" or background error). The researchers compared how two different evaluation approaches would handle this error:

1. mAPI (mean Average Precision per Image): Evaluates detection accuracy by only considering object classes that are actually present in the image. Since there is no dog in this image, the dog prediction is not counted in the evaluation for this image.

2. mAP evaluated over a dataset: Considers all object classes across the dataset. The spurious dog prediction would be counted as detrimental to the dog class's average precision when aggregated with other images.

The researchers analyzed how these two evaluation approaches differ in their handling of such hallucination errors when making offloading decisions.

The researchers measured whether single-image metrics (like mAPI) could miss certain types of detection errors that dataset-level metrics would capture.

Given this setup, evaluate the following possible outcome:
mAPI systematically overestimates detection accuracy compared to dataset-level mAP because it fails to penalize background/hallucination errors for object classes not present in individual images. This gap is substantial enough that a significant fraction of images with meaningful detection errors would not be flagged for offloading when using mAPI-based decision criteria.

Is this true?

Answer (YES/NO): YES